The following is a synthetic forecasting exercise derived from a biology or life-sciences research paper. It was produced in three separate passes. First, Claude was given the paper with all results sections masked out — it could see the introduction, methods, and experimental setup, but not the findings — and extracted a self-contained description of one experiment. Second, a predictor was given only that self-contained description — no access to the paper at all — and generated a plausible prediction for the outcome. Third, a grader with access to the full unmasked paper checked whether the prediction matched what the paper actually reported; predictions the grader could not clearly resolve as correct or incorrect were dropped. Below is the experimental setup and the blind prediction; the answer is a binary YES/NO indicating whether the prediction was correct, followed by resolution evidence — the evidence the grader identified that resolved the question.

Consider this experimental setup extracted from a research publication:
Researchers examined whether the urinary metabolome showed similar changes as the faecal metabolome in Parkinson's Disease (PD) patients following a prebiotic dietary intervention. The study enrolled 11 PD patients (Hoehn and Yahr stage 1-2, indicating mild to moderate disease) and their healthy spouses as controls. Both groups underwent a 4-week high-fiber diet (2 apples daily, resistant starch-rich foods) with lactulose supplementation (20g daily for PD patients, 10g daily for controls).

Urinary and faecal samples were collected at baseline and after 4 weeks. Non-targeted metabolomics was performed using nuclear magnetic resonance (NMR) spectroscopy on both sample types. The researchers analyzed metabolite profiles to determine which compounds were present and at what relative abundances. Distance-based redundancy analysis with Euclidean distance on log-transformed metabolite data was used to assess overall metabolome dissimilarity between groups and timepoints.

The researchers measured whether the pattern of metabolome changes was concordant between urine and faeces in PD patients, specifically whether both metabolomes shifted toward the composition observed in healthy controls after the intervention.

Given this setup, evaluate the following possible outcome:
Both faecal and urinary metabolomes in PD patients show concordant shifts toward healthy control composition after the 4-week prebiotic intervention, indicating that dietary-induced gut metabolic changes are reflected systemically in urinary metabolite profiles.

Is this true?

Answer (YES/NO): YES